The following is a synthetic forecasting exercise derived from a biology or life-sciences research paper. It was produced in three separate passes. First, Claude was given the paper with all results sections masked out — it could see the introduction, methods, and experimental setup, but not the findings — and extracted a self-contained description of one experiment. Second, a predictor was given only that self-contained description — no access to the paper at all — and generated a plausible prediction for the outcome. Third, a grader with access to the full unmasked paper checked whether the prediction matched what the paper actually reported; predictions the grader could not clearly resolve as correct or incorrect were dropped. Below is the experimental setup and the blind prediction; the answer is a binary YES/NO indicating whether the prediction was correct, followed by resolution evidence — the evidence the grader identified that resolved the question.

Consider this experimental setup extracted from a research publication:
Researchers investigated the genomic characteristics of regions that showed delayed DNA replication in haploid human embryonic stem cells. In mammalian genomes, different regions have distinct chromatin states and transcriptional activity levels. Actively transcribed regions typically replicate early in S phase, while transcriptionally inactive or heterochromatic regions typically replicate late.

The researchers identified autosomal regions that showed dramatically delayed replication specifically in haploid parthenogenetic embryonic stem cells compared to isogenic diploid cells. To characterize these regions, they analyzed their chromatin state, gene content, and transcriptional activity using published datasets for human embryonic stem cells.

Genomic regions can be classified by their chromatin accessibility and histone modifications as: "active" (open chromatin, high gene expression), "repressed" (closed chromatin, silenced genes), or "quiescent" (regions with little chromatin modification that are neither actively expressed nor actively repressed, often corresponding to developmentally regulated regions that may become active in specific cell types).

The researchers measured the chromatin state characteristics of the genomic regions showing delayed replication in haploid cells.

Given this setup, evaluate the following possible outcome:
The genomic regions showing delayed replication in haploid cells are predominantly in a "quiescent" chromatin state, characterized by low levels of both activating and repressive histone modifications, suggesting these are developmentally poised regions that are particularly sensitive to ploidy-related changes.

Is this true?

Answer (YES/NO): YES